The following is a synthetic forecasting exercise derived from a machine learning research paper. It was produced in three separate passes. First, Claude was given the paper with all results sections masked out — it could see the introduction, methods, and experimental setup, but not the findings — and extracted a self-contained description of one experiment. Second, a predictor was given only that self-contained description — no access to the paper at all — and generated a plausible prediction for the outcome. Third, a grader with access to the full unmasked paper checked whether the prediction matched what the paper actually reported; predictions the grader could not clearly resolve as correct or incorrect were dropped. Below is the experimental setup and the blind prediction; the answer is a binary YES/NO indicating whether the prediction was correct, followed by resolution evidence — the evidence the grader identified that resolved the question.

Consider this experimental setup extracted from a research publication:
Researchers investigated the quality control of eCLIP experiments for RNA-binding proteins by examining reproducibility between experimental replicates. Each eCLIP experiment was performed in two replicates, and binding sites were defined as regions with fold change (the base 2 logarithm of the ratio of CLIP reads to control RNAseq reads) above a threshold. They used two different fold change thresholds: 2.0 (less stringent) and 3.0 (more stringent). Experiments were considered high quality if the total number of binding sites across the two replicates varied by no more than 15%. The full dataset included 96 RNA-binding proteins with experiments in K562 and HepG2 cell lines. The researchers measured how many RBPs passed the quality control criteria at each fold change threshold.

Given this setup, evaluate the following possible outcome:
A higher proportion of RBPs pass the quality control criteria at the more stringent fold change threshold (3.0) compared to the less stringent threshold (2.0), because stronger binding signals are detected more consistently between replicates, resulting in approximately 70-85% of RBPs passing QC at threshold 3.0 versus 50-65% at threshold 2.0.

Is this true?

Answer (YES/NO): NO